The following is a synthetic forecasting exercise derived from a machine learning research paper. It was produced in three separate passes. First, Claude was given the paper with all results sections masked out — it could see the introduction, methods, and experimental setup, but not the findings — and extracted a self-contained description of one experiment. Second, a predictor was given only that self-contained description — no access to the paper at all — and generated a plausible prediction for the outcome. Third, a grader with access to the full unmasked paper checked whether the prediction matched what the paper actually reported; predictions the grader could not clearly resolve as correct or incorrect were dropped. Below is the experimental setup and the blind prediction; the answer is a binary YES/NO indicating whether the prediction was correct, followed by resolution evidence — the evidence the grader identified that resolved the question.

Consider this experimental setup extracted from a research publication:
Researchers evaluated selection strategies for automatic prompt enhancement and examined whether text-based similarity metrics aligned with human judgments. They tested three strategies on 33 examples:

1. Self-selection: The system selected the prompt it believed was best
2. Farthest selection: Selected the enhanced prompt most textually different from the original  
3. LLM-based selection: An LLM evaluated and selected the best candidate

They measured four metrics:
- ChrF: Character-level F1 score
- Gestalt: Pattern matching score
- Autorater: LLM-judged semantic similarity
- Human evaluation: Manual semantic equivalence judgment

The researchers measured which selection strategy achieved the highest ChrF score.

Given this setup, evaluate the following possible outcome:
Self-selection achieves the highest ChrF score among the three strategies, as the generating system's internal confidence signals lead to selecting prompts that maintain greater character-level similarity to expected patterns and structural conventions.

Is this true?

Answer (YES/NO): NO